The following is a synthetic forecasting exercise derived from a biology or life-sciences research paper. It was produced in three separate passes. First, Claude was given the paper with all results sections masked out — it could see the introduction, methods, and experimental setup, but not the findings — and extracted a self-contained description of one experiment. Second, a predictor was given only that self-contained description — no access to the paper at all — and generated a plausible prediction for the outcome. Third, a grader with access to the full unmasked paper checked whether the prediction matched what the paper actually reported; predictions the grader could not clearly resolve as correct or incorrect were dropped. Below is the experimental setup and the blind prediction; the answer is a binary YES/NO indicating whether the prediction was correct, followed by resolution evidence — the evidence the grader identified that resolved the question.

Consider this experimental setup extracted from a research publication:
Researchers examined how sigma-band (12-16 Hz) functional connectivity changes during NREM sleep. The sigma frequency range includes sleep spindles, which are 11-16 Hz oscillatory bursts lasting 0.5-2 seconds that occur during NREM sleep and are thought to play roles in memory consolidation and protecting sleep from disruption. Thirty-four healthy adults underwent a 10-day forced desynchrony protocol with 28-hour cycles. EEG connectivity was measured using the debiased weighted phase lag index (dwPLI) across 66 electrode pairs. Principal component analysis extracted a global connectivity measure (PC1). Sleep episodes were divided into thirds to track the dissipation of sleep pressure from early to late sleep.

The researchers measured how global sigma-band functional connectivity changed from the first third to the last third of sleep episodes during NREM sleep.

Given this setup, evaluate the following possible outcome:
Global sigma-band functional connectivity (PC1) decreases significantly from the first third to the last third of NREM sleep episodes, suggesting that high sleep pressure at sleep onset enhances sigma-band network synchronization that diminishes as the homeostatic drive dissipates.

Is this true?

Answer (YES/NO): NO